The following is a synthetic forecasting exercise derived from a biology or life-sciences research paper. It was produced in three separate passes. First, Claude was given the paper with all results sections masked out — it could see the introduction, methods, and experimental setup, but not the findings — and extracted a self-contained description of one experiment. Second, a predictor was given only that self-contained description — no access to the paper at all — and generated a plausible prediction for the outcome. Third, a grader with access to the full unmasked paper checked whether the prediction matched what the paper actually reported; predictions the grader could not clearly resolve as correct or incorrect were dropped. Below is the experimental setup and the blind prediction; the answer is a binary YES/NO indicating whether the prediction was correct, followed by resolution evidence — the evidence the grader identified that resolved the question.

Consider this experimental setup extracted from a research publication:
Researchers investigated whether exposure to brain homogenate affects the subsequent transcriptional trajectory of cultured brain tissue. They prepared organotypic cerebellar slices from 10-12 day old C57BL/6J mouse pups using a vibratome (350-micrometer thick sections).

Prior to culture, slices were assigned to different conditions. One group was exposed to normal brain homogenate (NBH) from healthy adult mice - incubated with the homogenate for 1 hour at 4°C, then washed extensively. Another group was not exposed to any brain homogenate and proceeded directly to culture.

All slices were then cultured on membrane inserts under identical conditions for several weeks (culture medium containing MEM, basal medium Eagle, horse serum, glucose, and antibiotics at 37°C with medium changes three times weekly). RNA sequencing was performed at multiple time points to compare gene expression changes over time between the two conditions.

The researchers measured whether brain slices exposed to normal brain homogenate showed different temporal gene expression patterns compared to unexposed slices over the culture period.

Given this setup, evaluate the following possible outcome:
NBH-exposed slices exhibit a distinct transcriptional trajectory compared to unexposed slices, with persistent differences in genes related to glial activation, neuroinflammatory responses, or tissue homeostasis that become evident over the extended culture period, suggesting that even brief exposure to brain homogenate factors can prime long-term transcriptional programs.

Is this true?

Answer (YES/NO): NO